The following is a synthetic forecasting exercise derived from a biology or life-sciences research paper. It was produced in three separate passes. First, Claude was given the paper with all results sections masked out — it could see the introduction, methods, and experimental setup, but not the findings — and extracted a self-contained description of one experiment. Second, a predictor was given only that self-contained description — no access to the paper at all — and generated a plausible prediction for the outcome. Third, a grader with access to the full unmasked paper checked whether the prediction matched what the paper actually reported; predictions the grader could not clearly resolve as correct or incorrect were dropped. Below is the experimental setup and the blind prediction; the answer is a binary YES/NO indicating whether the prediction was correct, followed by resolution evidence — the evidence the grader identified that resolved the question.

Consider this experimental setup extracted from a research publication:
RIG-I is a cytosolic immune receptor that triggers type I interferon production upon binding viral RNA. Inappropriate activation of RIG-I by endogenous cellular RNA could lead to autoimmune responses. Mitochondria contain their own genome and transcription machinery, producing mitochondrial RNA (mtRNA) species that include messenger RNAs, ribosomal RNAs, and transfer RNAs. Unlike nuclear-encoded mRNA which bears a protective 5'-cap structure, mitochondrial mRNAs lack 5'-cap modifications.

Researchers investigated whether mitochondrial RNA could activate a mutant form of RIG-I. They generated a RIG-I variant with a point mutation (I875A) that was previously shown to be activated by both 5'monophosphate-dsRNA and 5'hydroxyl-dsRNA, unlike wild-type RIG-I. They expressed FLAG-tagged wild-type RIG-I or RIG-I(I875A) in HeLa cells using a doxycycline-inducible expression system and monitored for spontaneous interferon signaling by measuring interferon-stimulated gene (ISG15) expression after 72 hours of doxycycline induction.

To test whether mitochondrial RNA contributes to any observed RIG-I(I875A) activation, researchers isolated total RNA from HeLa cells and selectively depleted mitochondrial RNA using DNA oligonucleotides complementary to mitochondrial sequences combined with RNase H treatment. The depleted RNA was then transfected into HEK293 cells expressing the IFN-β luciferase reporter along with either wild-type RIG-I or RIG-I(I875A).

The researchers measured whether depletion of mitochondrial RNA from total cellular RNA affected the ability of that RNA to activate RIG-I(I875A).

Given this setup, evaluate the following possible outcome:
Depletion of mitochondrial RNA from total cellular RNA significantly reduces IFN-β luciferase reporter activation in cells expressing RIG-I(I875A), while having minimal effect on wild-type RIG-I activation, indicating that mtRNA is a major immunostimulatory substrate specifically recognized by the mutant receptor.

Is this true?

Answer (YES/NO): YES